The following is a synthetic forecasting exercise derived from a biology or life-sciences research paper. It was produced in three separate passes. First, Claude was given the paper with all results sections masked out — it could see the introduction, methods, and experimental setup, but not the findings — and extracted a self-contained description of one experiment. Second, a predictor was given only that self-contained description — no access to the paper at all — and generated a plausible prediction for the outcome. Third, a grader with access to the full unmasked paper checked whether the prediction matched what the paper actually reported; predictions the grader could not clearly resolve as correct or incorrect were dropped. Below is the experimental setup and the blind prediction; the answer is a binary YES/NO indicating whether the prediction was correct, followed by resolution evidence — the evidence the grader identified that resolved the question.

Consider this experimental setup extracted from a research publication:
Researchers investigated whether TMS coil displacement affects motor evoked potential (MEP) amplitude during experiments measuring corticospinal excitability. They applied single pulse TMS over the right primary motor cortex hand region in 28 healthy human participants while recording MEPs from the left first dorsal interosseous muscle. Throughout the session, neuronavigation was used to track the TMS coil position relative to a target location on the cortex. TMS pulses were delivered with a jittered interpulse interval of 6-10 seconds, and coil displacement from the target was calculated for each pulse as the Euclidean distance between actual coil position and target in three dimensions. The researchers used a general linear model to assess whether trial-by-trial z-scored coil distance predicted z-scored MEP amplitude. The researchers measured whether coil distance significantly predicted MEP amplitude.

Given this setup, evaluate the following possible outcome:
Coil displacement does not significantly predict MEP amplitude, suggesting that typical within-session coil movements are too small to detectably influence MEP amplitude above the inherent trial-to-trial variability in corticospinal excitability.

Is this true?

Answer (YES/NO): NO